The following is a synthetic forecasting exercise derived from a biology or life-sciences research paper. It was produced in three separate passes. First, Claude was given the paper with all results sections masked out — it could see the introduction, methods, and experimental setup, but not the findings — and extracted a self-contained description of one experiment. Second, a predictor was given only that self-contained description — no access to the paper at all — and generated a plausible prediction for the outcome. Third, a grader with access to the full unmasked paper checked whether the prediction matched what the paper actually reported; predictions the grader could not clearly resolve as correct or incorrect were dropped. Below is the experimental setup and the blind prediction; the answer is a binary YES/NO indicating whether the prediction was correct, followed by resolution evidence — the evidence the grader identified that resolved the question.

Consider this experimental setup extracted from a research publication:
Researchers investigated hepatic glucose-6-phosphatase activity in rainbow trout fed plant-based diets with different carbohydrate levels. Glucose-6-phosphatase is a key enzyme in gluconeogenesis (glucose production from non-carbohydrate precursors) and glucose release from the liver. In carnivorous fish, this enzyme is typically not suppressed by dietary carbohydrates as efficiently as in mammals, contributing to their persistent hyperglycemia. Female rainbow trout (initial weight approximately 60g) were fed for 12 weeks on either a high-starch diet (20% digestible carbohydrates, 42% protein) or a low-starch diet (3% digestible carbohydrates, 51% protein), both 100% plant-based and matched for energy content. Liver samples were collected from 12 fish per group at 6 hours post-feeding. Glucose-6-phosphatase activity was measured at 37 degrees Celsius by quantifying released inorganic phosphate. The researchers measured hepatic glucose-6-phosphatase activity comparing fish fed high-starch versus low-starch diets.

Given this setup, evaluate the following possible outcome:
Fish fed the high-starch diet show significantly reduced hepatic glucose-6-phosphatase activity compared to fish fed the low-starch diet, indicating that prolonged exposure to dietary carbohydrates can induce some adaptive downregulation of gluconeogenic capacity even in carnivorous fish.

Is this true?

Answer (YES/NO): NO